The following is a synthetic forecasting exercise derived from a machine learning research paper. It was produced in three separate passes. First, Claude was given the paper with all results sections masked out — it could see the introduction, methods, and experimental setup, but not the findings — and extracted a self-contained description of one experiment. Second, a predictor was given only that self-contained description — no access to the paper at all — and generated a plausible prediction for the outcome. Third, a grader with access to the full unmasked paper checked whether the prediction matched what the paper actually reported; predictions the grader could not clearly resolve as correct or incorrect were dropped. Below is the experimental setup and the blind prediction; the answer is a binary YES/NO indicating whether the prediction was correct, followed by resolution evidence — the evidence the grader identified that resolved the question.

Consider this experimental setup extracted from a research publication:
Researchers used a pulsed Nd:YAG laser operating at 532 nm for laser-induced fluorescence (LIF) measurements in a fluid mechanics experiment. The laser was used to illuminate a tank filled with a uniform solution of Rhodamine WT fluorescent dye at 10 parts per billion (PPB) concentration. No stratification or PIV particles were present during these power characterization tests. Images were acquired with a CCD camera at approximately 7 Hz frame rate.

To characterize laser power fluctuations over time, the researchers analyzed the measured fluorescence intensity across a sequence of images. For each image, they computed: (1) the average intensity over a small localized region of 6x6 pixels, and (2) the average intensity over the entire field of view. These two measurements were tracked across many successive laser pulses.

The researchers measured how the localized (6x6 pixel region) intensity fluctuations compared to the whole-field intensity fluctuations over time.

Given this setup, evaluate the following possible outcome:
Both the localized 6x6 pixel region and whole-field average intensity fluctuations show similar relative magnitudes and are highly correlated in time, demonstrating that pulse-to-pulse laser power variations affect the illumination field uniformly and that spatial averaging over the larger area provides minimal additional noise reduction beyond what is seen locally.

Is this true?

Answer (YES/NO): NO